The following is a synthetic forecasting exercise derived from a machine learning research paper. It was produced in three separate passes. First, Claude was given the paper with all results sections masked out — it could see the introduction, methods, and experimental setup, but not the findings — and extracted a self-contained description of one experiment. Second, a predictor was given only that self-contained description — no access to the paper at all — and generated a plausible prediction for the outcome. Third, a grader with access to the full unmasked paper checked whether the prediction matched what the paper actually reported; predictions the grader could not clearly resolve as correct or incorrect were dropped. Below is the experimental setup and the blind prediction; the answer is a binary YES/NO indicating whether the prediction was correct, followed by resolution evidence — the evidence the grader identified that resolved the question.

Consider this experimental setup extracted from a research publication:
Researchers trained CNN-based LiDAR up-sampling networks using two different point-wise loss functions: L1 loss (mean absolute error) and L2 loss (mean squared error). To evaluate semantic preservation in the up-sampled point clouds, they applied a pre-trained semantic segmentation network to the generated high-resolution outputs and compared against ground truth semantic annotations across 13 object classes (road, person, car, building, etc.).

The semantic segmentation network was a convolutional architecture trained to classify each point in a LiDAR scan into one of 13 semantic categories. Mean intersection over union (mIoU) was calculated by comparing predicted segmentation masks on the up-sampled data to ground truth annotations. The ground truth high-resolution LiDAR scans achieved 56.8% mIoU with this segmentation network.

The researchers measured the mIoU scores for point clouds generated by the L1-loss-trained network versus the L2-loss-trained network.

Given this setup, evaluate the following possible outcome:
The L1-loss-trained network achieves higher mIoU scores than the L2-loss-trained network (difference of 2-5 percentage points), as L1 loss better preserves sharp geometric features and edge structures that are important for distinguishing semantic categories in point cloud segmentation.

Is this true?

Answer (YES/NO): NO